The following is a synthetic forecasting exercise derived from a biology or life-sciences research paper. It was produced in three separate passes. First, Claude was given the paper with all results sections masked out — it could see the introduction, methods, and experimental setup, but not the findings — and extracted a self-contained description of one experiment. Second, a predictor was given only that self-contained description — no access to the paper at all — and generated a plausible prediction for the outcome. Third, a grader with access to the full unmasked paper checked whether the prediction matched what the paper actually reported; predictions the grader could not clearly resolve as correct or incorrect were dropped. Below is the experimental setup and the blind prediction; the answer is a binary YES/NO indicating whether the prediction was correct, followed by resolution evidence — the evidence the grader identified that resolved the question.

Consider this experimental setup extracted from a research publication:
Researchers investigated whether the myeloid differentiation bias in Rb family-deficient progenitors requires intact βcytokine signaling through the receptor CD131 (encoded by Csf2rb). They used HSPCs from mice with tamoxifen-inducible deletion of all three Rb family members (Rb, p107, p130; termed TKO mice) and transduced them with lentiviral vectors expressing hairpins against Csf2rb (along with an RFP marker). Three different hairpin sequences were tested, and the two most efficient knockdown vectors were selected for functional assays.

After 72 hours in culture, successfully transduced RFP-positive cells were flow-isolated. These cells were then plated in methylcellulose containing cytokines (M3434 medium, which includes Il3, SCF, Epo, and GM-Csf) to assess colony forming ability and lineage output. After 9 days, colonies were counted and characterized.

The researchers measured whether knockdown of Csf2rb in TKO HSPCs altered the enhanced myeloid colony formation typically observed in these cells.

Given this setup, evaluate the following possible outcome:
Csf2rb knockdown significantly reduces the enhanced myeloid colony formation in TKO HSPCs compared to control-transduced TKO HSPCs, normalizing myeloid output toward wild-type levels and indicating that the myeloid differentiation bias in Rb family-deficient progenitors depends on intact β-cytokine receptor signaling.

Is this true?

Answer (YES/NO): YES